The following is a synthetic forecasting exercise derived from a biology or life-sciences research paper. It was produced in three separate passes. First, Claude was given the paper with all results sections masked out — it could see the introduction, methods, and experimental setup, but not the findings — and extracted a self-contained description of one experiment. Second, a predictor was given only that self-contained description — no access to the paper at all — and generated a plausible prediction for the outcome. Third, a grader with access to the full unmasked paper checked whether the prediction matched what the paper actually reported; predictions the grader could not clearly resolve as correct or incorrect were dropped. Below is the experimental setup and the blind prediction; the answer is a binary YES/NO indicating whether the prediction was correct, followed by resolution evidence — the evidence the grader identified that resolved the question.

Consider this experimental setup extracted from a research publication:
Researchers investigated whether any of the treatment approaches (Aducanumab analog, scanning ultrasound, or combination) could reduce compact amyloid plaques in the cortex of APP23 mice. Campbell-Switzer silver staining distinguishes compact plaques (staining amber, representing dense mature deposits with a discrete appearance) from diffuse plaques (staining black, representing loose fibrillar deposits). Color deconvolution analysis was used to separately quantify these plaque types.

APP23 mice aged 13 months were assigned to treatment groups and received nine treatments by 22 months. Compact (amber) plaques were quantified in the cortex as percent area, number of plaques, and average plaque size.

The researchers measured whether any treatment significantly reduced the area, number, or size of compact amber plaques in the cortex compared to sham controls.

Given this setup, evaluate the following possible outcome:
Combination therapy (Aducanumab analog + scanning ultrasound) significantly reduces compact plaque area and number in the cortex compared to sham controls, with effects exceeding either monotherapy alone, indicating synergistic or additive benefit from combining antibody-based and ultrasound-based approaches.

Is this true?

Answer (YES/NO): NO